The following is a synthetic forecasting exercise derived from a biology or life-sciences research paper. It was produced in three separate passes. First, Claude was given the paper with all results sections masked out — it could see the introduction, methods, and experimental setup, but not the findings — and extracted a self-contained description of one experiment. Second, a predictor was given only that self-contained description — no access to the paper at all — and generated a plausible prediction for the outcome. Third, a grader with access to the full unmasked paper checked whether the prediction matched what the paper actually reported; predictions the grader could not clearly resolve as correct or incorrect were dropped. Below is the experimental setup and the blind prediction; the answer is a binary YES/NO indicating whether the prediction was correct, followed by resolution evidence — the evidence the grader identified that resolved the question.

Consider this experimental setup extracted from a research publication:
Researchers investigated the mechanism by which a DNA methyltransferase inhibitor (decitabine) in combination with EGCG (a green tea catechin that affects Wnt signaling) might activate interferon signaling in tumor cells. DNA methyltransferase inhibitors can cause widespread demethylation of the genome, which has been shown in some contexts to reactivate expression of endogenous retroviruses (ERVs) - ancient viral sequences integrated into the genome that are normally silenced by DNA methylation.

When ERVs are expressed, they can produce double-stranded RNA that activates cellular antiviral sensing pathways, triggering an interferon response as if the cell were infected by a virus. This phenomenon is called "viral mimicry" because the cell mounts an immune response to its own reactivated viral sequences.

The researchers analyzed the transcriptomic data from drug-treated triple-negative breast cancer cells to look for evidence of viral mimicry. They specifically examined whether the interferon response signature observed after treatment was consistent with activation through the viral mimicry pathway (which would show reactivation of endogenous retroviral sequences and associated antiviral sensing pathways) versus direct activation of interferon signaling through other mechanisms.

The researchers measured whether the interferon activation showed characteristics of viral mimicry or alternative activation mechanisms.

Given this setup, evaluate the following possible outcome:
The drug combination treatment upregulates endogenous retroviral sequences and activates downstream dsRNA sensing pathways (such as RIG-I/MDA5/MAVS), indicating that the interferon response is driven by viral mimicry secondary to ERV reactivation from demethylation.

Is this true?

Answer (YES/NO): YES